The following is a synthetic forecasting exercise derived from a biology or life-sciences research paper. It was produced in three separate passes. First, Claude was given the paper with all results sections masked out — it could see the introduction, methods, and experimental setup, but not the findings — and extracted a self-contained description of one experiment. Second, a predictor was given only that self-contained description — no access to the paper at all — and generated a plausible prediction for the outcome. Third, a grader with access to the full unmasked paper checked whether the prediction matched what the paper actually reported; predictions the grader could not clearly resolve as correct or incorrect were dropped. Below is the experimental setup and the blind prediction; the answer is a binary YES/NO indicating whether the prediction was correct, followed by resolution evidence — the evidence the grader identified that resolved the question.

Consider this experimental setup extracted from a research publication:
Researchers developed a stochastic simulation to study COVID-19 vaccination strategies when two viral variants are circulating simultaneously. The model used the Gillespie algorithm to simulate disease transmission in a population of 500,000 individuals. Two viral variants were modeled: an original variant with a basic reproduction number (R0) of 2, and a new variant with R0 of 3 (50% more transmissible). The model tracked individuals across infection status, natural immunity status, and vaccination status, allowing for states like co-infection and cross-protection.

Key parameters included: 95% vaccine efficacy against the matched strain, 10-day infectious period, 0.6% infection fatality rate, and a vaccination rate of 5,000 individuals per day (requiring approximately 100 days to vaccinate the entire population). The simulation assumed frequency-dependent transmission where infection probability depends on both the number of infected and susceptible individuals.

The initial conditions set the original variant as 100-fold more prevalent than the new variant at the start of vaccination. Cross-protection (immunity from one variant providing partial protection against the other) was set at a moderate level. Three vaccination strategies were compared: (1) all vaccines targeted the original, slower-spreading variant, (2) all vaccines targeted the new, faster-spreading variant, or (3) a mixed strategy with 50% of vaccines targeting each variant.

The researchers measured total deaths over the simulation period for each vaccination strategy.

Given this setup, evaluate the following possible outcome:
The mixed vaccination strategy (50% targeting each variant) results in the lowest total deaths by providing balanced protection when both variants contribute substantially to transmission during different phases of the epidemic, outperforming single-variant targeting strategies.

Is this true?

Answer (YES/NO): NO